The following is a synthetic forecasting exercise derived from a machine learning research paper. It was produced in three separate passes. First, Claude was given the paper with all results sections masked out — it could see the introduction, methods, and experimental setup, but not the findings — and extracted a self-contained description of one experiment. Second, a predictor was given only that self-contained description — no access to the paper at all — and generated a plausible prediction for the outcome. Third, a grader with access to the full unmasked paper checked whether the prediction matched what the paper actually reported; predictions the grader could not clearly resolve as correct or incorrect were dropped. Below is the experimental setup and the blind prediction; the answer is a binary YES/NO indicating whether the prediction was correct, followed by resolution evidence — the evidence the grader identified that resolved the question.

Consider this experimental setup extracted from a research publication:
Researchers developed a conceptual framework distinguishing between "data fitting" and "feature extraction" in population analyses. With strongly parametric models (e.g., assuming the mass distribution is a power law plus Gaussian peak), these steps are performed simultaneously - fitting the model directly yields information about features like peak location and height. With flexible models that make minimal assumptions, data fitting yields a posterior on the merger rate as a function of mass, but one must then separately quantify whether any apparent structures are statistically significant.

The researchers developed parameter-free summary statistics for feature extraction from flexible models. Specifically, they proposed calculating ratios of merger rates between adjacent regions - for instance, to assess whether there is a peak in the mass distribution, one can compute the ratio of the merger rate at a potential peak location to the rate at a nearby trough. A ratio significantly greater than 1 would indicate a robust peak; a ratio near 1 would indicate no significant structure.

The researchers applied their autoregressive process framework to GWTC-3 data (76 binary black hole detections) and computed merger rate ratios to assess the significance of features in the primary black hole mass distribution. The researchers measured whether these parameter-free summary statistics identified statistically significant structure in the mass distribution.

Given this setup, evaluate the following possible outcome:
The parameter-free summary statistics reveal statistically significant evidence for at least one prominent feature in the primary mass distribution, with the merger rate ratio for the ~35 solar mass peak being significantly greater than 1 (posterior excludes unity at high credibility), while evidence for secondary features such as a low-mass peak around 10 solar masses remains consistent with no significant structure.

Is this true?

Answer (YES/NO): NO